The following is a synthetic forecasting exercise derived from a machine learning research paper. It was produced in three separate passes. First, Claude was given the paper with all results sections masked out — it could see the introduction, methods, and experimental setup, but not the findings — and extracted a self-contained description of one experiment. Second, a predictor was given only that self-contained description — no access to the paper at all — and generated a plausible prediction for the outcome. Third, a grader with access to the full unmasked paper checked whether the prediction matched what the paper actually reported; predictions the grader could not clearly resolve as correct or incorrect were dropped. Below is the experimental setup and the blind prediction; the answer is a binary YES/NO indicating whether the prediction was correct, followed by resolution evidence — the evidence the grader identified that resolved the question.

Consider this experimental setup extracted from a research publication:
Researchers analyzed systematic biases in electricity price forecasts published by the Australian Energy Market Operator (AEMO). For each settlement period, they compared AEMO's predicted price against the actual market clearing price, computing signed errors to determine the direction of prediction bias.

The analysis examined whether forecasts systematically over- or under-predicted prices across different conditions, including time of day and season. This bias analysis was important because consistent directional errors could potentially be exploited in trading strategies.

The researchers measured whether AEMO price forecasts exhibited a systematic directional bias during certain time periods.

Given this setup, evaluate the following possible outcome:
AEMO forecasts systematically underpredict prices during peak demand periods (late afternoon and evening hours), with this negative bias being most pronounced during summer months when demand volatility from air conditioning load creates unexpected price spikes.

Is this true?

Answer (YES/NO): NO